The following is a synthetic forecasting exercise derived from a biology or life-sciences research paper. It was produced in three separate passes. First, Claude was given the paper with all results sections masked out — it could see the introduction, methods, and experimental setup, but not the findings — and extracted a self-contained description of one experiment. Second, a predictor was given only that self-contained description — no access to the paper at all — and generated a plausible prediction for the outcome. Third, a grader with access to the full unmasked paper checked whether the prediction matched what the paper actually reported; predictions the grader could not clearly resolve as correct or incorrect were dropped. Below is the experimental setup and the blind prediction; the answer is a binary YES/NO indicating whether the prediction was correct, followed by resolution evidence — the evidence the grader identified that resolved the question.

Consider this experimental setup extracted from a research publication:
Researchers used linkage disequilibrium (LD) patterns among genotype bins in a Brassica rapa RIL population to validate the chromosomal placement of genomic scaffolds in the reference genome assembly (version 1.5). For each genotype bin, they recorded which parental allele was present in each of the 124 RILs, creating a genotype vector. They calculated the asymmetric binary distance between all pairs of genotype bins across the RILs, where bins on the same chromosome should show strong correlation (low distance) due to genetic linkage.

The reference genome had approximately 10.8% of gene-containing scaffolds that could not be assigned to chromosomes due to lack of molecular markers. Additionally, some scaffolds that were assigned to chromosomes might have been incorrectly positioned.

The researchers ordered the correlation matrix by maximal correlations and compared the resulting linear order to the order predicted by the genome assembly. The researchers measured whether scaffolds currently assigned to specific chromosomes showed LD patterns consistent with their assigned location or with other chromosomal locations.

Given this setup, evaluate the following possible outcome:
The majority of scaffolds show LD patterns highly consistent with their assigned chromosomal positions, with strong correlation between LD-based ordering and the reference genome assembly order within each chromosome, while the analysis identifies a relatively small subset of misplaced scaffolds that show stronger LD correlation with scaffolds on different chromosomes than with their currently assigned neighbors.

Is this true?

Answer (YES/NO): YES